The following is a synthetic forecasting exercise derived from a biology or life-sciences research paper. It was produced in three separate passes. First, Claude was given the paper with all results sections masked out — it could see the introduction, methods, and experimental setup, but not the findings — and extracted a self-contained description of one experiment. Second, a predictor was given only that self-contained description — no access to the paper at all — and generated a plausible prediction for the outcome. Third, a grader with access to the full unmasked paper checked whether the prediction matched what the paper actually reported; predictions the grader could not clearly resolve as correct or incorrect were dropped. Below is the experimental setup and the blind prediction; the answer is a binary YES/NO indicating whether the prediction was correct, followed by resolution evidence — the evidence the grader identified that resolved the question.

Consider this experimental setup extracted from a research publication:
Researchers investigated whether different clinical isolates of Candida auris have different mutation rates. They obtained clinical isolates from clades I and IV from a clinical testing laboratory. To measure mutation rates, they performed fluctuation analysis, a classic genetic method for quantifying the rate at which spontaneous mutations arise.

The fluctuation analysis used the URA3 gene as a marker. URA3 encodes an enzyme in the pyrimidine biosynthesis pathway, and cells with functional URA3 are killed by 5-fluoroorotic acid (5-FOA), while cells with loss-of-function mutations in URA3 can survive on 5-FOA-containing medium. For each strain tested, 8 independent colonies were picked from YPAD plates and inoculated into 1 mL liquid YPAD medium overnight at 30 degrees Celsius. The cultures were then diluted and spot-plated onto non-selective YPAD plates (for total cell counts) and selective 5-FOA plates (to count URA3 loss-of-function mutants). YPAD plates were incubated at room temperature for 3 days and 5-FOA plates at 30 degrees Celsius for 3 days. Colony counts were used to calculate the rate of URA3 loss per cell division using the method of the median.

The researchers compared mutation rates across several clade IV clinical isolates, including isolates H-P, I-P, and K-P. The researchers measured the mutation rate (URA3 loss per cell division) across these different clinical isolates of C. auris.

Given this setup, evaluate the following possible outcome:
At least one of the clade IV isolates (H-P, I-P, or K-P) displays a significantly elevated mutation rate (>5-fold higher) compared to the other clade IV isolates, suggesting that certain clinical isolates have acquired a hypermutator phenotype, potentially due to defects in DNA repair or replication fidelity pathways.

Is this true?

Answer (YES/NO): YES